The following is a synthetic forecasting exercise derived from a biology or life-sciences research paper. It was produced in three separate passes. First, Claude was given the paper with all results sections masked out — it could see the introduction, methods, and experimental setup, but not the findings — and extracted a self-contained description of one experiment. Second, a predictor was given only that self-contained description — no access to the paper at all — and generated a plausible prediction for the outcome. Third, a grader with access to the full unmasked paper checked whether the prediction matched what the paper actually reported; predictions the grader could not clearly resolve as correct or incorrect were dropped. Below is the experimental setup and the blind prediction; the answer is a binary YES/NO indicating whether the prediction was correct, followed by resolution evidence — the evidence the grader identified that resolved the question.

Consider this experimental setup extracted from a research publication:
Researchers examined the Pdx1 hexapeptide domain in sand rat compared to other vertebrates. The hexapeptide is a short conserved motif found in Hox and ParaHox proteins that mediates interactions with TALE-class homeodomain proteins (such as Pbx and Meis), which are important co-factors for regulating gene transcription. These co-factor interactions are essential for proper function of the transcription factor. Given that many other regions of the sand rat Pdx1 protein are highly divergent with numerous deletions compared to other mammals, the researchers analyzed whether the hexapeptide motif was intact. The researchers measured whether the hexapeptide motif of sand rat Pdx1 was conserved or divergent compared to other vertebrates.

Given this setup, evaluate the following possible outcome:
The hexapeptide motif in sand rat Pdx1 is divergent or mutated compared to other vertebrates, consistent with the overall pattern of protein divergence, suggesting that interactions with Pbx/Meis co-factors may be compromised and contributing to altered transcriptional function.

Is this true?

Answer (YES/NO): NO